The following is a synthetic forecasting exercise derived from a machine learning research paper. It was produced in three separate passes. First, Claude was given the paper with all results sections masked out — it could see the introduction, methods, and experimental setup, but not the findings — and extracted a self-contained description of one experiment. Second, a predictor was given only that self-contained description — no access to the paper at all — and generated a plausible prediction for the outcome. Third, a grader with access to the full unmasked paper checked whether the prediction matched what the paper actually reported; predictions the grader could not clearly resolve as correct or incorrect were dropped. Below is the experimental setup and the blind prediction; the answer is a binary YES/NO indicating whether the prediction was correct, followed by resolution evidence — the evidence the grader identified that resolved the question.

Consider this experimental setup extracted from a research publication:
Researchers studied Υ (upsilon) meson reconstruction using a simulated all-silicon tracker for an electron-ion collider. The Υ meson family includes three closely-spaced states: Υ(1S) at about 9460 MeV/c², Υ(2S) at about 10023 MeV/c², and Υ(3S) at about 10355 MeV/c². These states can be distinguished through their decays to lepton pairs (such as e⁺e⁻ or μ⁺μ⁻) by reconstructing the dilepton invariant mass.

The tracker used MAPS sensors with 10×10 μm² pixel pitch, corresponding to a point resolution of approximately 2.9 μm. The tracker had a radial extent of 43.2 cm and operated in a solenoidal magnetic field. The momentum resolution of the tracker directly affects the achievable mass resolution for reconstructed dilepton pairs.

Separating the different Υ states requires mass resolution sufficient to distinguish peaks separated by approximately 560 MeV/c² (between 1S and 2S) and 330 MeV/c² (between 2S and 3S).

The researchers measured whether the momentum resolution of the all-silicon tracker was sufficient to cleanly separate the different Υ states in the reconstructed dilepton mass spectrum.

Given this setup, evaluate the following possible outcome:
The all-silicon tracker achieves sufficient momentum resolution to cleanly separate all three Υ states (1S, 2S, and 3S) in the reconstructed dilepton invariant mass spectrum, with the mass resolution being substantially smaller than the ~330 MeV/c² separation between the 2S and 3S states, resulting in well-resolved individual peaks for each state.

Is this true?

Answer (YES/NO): YES